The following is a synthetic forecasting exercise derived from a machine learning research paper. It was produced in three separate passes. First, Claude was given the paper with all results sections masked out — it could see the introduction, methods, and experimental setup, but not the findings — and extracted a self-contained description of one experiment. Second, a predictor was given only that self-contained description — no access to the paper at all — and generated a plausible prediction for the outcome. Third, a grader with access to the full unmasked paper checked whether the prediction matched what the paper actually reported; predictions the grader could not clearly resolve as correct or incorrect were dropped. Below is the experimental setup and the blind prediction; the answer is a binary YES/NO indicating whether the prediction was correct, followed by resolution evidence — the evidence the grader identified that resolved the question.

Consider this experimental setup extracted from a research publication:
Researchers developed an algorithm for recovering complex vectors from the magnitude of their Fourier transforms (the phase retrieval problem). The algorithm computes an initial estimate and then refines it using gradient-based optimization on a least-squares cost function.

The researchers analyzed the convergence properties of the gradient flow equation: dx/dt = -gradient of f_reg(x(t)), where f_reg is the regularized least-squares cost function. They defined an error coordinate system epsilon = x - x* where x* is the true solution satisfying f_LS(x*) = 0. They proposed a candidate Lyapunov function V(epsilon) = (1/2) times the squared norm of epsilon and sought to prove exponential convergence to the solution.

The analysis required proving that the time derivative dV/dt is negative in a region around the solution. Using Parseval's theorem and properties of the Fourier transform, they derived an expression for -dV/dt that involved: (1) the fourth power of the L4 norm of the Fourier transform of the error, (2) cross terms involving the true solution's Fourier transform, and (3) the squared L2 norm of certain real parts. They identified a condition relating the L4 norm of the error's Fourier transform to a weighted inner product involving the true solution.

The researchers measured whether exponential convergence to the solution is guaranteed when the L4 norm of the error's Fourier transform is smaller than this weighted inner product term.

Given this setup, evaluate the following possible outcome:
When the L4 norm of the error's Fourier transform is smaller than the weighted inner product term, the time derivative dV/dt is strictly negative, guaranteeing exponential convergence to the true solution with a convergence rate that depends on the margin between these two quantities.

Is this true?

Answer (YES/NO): YES